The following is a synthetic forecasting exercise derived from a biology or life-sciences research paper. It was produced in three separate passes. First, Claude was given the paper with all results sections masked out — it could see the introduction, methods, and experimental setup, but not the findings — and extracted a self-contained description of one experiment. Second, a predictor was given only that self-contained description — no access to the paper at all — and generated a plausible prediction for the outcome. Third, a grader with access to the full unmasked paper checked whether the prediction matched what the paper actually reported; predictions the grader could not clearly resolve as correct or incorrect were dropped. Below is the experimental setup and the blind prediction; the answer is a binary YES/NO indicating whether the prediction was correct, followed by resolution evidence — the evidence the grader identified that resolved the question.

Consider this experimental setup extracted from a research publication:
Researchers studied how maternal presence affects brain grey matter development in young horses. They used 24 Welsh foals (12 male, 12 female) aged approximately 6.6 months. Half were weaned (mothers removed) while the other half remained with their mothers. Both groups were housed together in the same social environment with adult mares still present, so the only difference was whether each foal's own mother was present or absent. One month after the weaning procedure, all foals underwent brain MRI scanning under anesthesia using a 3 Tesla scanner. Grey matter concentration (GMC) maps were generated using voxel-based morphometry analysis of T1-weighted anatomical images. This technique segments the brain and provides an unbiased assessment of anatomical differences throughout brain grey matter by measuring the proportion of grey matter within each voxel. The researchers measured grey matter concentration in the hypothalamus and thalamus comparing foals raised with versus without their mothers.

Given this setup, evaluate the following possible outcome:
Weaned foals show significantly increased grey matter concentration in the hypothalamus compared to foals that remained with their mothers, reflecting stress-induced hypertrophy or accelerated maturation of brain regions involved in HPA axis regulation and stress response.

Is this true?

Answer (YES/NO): NO